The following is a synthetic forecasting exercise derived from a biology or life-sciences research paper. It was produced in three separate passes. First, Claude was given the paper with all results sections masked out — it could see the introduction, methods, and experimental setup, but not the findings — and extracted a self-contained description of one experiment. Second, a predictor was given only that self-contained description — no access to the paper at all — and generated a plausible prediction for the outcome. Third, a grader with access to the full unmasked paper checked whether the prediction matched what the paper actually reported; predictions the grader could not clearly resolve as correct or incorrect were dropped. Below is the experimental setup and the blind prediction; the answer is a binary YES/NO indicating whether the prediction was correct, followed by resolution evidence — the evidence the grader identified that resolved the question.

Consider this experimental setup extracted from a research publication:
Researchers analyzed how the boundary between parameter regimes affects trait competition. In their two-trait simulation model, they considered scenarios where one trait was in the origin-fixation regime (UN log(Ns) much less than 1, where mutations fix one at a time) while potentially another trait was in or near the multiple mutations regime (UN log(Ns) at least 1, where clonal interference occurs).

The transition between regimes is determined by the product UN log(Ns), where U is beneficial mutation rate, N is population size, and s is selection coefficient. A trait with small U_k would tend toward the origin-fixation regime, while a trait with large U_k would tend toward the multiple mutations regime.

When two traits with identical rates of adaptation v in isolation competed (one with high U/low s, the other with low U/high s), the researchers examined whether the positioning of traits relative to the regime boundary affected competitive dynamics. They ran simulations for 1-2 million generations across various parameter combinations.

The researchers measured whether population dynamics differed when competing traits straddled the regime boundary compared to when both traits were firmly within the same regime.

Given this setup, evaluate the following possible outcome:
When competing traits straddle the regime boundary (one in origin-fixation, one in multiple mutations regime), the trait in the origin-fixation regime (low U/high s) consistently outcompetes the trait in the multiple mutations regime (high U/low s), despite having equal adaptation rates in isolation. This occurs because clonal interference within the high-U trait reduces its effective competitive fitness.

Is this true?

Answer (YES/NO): NO